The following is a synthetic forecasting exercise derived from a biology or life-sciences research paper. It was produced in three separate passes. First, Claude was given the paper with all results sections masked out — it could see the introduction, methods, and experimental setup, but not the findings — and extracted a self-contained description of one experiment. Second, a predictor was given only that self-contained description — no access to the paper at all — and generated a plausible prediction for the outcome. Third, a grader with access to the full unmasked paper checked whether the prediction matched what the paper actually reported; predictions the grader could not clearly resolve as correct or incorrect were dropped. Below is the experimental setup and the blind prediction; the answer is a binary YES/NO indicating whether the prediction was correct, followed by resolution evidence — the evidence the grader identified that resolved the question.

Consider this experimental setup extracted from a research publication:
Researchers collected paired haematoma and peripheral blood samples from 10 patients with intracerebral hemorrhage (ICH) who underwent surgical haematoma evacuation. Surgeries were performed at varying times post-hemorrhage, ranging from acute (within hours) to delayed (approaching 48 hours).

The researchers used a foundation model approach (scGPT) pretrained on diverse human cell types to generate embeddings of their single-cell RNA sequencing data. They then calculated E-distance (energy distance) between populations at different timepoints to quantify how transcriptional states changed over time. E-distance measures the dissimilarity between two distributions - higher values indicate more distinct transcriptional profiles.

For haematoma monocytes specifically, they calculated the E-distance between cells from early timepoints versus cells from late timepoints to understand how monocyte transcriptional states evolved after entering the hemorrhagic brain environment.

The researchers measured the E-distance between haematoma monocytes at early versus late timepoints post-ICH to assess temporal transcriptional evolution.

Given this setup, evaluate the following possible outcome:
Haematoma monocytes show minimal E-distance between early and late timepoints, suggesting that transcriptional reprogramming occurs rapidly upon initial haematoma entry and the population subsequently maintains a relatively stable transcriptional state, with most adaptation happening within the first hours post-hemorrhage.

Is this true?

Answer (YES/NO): NO